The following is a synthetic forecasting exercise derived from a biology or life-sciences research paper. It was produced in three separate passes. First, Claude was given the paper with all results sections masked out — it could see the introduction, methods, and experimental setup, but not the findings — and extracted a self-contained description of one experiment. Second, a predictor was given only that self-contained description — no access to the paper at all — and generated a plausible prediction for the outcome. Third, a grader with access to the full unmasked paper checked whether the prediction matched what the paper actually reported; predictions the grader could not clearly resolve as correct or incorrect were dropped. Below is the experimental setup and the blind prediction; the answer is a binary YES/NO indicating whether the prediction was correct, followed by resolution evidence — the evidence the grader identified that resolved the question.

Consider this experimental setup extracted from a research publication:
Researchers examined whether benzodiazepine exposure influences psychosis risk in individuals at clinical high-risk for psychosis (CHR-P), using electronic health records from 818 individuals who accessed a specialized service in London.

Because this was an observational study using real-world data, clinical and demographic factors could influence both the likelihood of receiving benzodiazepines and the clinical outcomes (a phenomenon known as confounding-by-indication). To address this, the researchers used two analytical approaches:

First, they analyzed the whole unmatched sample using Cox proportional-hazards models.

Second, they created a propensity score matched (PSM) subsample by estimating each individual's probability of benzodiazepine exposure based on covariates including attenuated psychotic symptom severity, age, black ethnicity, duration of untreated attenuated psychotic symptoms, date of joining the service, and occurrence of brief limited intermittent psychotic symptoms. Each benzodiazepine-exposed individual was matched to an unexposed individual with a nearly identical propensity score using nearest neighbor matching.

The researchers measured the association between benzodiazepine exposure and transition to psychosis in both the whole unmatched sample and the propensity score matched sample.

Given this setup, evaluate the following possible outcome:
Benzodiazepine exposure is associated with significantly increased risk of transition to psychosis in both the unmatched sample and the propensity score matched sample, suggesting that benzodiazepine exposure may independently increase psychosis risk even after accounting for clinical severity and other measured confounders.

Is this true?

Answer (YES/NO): NO